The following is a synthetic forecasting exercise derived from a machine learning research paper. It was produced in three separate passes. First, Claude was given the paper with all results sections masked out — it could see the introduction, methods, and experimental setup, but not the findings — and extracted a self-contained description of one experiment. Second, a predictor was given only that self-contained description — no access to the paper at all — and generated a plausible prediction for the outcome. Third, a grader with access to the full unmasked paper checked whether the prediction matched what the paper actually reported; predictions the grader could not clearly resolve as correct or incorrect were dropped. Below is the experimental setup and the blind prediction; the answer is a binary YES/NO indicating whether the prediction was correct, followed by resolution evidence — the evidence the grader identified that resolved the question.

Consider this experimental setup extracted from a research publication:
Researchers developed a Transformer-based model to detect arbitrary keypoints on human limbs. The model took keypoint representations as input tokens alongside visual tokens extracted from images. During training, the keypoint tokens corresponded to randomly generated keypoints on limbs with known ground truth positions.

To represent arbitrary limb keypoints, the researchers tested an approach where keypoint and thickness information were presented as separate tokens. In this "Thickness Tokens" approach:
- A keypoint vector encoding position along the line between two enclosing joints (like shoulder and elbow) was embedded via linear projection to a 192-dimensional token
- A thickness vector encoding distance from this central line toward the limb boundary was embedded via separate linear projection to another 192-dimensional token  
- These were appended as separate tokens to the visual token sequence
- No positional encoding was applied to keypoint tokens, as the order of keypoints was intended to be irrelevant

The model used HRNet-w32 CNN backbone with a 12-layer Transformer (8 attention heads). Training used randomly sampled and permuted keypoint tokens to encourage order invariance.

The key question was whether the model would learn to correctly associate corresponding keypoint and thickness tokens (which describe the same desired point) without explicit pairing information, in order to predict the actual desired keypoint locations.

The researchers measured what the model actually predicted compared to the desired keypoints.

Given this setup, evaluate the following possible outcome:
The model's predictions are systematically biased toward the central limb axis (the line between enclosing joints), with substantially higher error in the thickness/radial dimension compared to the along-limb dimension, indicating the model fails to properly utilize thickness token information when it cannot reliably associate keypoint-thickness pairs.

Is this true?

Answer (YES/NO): YES